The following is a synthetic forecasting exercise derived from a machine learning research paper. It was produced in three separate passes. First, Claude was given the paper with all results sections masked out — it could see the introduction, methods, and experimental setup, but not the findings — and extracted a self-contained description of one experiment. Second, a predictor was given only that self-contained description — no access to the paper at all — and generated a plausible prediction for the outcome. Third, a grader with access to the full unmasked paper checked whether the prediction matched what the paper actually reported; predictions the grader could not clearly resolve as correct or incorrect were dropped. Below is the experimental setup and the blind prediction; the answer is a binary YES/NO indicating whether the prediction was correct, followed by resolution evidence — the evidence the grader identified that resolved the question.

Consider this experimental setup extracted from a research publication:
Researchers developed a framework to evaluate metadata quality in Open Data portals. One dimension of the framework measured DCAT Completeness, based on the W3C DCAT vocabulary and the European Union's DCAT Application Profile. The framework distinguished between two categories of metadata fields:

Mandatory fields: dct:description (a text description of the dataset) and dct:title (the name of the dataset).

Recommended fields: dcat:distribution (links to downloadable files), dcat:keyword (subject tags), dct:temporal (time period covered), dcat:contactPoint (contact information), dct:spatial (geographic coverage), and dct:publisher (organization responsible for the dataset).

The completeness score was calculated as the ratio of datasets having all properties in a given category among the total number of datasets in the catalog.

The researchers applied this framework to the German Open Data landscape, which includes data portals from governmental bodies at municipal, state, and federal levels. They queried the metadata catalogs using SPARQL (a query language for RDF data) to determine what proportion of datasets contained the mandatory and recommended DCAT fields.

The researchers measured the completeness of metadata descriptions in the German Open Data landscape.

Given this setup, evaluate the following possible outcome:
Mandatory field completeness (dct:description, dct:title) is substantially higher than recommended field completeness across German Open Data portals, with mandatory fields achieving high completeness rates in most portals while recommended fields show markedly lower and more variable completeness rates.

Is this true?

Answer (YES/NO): YES